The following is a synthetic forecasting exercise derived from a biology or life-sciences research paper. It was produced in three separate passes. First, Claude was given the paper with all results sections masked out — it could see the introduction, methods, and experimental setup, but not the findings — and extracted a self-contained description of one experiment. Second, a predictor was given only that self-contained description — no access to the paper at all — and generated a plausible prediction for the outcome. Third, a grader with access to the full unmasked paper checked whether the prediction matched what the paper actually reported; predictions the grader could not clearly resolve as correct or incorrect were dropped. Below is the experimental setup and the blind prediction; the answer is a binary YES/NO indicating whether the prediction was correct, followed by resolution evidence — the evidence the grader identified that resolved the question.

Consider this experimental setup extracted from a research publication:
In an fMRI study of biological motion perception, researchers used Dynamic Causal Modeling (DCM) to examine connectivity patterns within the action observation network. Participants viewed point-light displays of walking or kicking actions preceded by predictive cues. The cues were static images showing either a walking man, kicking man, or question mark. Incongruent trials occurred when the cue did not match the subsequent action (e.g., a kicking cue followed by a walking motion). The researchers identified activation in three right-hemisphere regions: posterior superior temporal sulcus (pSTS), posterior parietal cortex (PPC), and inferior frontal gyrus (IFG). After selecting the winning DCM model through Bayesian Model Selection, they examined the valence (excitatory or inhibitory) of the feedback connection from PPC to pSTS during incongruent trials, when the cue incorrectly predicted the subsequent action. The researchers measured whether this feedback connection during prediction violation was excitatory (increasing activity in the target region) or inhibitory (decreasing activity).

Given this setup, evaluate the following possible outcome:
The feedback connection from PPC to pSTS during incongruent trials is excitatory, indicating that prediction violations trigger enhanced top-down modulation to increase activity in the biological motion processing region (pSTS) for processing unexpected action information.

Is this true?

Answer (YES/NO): NO